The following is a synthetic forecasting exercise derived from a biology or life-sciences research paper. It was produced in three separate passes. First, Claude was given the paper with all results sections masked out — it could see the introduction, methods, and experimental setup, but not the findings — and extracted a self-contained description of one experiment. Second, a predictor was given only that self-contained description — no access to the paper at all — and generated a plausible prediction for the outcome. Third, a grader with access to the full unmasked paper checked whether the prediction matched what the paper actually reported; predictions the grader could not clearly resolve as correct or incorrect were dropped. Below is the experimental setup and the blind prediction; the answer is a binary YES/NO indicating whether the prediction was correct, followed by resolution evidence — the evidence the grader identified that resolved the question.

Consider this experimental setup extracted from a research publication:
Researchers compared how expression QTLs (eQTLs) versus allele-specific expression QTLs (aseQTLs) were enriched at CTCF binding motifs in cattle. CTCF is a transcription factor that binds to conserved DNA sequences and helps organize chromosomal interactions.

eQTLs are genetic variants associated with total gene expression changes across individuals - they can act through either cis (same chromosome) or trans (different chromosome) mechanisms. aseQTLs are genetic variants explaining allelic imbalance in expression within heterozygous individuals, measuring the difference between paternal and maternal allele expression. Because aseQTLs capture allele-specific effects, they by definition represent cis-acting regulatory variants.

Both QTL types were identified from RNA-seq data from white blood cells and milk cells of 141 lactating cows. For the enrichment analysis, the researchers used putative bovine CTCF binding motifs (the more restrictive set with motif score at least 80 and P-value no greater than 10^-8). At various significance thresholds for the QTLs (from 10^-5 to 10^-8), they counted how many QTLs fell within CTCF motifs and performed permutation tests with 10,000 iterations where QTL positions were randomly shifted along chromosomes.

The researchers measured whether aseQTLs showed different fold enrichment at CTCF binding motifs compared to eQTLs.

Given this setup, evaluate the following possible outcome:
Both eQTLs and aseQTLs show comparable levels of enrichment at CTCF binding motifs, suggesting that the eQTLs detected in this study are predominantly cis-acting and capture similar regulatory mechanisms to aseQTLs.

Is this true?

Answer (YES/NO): NO